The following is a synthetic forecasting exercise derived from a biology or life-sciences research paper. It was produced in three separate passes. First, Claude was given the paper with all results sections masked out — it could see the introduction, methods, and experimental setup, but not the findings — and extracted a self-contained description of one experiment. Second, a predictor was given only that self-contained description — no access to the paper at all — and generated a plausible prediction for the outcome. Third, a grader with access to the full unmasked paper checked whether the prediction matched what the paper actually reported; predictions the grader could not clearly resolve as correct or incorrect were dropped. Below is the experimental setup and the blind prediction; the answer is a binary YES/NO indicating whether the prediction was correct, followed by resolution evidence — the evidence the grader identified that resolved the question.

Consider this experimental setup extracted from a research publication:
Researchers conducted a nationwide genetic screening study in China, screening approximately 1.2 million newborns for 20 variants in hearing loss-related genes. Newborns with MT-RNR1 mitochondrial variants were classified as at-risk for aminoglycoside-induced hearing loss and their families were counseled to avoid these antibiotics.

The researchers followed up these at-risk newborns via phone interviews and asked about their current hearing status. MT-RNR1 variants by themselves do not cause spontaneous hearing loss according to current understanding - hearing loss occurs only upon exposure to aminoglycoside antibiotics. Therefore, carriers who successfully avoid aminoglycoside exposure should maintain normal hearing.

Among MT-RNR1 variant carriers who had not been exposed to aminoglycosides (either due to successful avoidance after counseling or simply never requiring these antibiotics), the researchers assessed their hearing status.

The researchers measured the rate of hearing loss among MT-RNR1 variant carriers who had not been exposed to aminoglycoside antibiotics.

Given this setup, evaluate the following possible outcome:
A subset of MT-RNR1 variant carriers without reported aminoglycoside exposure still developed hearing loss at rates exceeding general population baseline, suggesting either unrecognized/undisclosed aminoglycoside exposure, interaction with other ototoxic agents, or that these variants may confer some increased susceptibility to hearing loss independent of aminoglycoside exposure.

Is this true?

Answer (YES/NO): NO